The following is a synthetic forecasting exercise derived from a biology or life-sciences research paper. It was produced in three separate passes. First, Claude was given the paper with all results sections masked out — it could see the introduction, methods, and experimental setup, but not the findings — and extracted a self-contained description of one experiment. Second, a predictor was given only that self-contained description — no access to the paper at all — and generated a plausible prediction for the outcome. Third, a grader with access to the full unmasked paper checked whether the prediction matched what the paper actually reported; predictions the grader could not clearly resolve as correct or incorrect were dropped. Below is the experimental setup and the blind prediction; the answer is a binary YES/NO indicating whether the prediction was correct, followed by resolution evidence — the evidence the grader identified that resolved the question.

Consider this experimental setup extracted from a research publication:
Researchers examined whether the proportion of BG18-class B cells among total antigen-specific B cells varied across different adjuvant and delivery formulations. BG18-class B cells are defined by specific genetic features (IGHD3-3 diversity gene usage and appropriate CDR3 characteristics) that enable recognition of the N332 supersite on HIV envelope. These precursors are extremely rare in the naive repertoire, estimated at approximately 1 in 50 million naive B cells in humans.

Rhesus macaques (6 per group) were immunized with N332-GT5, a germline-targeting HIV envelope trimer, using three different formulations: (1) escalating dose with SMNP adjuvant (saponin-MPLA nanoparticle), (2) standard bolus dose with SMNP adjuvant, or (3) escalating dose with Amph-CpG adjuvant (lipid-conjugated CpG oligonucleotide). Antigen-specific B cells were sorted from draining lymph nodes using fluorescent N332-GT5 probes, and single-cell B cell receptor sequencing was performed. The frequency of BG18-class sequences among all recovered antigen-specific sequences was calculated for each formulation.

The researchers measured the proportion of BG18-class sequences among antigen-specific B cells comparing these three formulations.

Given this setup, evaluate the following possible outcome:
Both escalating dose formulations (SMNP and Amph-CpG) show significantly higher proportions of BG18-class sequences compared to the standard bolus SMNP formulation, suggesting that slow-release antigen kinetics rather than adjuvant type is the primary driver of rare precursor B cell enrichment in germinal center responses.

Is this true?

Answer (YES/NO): NO